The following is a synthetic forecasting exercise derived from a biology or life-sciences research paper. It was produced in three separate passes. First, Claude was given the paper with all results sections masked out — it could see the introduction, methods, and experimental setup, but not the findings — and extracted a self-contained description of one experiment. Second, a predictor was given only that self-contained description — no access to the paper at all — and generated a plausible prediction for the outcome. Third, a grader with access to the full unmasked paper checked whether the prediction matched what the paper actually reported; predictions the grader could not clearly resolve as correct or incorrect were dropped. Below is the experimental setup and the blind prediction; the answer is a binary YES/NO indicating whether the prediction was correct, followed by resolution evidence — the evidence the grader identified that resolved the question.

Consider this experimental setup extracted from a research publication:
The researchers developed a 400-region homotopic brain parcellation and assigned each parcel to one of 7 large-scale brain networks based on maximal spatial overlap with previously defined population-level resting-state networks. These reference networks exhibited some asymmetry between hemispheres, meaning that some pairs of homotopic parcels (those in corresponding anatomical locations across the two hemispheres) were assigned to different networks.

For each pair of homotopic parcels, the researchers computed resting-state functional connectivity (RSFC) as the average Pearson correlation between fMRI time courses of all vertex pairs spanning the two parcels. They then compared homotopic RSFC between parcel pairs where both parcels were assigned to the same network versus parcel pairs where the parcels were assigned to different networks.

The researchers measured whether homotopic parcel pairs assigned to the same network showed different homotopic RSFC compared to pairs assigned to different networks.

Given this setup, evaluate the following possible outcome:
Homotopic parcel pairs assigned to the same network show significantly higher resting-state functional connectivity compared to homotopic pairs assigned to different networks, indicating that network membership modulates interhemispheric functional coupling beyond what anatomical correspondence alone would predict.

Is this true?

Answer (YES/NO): YES